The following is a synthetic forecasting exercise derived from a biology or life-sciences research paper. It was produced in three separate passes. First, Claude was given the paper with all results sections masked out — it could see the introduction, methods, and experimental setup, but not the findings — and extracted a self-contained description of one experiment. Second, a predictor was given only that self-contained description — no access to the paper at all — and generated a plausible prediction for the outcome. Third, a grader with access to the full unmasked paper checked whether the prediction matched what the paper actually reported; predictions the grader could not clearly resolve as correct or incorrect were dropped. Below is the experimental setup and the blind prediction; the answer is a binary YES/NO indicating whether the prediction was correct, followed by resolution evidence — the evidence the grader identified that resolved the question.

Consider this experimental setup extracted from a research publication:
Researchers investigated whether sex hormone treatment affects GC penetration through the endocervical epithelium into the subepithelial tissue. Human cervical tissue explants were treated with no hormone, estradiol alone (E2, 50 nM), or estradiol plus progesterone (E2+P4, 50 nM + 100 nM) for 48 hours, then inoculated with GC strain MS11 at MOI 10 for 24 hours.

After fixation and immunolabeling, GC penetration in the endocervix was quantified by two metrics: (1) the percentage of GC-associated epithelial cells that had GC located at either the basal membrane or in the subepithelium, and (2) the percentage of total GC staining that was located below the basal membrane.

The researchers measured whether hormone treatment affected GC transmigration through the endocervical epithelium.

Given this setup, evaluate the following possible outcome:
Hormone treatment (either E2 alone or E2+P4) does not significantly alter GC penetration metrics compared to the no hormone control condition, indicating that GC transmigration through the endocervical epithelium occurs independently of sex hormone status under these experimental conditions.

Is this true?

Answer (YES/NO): YES